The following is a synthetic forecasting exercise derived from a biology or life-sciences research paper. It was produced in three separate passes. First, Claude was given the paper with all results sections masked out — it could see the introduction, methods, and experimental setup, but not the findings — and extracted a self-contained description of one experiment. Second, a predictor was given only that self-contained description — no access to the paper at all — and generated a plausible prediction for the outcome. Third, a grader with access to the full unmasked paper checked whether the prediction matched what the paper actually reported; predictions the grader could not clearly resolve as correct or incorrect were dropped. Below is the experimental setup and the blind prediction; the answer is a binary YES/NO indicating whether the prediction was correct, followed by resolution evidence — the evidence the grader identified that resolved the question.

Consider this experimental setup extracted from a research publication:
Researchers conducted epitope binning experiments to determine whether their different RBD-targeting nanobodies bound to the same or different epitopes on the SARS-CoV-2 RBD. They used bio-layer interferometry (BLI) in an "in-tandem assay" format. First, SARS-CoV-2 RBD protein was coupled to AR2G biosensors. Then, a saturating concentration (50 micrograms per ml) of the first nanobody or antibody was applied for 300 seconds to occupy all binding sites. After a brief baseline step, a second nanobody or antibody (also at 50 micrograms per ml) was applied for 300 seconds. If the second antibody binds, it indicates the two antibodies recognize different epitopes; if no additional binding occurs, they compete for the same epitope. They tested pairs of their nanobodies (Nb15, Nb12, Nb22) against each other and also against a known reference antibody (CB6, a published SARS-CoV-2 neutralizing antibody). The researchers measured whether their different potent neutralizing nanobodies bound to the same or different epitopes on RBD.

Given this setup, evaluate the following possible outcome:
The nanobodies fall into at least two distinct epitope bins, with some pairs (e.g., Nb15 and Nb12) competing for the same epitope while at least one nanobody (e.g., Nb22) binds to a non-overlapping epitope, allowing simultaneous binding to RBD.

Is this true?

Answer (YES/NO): NO